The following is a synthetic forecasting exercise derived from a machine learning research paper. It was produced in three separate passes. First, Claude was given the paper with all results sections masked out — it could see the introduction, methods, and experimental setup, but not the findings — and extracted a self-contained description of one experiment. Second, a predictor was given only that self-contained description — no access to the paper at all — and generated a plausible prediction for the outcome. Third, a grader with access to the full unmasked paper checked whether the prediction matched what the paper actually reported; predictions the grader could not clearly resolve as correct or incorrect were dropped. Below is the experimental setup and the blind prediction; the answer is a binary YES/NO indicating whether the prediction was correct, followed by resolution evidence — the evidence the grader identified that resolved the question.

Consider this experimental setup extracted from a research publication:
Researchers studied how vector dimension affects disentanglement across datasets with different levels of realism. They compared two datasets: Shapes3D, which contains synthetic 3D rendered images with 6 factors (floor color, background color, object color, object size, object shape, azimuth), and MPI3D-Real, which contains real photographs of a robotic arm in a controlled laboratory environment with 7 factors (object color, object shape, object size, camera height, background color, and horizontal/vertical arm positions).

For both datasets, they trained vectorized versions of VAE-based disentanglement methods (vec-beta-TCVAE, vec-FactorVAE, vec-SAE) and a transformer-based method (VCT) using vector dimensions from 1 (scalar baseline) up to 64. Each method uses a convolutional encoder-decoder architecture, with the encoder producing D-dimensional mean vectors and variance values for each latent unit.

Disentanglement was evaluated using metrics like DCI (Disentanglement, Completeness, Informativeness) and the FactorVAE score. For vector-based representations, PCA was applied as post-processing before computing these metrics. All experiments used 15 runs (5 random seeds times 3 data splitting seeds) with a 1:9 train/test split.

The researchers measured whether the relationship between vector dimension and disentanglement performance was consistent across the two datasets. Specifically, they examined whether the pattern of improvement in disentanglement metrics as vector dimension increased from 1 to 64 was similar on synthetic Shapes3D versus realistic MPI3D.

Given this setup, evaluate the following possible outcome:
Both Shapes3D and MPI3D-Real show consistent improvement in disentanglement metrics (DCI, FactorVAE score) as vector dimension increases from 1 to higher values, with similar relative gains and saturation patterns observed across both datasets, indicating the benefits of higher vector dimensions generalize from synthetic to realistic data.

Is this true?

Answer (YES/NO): NO